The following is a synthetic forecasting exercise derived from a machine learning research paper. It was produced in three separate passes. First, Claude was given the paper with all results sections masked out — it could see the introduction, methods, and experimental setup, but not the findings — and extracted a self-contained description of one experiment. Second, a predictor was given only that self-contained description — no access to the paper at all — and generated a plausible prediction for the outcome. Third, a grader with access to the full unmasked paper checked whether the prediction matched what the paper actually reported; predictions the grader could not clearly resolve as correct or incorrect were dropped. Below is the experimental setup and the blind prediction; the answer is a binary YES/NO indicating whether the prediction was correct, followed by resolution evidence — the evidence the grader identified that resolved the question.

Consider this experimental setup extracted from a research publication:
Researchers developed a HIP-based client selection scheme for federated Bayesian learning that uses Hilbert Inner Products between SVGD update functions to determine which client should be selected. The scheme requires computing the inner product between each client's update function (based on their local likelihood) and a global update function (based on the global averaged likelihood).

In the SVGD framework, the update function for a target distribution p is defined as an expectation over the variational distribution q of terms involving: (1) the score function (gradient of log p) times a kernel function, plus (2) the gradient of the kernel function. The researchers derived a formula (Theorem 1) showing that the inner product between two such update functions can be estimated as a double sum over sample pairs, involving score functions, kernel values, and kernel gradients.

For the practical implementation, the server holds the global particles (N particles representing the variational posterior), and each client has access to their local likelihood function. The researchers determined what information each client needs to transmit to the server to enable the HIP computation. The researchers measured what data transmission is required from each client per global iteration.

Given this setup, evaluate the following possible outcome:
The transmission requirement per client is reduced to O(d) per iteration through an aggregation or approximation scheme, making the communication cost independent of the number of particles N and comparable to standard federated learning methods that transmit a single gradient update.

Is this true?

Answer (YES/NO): NO